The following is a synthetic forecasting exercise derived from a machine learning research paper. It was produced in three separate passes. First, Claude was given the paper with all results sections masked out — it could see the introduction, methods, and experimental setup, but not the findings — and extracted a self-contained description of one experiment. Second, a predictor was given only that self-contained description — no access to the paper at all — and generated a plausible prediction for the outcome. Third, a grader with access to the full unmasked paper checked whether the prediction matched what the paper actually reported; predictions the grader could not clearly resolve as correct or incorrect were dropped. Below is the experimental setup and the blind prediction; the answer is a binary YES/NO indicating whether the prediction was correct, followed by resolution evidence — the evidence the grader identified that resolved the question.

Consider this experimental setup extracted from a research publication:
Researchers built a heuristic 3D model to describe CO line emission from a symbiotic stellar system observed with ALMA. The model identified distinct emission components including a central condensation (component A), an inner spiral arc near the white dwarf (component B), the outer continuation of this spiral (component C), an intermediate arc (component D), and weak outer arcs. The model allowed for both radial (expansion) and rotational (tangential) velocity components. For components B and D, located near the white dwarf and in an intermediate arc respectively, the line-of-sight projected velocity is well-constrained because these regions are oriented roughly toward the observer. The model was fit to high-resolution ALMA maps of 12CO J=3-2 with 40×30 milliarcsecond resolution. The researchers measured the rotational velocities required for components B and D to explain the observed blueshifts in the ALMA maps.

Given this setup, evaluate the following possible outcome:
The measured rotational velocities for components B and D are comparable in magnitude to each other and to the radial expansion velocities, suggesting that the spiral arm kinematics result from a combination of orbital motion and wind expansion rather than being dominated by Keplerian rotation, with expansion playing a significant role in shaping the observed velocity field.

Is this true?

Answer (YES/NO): YES